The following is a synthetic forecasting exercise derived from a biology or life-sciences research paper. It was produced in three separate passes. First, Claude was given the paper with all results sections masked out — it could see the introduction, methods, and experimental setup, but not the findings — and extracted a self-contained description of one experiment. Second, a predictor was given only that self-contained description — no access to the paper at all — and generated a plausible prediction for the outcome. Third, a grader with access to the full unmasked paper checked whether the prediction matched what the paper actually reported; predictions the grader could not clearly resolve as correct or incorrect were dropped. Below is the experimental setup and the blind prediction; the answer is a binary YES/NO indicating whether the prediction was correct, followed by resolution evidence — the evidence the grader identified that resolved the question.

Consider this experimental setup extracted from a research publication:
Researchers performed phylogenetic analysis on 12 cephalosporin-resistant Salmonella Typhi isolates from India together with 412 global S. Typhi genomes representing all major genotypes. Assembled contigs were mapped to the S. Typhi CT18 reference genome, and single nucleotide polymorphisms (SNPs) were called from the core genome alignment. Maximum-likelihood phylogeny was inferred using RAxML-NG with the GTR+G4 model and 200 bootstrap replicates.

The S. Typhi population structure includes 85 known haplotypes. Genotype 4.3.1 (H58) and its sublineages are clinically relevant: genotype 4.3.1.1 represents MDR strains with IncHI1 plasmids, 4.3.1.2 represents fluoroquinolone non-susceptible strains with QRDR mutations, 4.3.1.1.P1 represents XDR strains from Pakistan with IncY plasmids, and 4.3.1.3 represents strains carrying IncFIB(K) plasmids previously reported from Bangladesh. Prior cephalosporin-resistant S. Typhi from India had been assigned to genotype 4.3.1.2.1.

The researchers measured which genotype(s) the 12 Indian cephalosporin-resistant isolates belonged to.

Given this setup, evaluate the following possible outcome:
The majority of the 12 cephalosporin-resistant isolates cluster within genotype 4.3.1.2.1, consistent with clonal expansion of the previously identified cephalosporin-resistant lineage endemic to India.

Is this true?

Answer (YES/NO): NO